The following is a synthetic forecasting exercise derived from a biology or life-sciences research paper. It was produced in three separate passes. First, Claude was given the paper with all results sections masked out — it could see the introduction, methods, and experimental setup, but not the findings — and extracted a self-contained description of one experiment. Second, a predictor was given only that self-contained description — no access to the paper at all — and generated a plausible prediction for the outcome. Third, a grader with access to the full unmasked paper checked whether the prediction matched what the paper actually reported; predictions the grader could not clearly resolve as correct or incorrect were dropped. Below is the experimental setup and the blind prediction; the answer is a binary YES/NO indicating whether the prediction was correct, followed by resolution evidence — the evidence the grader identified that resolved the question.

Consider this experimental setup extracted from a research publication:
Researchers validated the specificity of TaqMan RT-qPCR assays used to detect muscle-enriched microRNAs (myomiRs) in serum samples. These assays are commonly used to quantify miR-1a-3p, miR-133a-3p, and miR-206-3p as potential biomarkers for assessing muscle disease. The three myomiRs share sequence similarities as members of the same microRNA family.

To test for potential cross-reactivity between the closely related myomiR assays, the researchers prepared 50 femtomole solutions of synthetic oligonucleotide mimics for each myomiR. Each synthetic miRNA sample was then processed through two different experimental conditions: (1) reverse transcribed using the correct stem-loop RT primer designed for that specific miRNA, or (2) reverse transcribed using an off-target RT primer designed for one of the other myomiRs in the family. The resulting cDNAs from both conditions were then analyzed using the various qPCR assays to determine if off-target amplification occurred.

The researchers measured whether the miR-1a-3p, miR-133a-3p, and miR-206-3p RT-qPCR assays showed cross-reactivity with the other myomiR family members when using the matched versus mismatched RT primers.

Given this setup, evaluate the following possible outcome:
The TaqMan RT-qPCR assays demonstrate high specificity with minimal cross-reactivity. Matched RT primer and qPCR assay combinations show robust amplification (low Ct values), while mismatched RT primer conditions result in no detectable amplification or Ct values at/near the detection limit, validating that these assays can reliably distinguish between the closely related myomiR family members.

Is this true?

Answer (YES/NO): NO